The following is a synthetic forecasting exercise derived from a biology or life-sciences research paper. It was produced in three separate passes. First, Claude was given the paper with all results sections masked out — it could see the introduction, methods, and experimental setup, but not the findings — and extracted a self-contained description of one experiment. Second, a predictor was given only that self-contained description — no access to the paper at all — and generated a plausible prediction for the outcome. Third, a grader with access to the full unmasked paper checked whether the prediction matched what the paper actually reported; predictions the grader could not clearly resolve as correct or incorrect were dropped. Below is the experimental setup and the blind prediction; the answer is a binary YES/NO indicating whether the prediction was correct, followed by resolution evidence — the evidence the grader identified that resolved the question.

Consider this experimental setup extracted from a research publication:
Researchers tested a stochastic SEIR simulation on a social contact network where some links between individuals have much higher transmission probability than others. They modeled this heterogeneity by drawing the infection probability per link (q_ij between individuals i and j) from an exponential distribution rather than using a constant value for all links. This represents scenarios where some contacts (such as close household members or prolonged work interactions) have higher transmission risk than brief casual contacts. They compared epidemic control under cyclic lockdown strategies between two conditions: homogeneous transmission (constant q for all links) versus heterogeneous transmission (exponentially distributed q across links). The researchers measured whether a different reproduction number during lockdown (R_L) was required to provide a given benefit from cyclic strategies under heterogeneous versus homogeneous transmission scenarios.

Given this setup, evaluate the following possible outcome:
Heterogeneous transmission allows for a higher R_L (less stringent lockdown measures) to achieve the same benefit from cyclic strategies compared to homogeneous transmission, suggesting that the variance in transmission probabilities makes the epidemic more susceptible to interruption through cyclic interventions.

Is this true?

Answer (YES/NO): NO